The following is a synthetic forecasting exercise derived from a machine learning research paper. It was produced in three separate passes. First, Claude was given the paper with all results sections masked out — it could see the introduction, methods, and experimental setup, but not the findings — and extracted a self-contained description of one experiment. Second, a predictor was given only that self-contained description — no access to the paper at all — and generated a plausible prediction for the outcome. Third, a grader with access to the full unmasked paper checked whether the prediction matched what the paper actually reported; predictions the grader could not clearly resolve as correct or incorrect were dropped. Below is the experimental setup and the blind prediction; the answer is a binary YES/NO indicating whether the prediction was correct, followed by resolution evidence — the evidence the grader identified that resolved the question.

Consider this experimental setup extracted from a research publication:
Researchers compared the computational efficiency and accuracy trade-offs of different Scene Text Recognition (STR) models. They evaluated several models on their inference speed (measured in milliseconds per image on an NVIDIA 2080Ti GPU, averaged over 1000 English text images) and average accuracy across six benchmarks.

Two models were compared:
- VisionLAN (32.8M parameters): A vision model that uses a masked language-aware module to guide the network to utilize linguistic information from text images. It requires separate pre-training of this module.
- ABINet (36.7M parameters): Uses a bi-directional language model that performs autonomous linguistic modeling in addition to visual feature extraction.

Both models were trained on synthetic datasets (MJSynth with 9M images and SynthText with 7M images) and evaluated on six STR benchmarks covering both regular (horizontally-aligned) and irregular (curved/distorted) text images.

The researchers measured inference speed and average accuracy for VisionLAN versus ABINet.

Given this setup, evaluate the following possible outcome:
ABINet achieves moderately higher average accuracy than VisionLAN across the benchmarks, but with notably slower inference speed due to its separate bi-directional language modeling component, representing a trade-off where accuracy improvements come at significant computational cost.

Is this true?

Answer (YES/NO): YES